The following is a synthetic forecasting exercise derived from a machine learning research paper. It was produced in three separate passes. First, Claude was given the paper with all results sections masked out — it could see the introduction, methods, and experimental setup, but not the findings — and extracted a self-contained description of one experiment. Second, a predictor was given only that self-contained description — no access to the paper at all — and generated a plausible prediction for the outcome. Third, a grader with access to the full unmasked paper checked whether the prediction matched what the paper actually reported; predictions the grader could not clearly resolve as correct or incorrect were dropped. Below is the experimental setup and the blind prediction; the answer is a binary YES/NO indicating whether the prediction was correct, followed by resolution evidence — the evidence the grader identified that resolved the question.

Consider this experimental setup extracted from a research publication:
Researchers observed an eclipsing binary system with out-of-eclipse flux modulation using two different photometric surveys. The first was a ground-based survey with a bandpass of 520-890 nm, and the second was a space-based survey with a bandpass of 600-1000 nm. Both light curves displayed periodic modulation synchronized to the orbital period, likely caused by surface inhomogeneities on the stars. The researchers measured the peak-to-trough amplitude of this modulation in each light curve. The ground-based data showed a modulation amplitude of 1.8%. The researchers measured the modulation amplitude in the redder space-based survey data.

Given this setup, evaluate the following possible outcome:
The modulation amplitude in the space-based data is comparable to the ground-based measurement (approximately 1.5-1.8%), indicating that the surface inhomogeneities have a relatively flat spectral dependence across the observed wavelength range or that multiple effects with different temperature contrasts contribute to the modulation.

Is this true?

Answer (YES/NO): NO